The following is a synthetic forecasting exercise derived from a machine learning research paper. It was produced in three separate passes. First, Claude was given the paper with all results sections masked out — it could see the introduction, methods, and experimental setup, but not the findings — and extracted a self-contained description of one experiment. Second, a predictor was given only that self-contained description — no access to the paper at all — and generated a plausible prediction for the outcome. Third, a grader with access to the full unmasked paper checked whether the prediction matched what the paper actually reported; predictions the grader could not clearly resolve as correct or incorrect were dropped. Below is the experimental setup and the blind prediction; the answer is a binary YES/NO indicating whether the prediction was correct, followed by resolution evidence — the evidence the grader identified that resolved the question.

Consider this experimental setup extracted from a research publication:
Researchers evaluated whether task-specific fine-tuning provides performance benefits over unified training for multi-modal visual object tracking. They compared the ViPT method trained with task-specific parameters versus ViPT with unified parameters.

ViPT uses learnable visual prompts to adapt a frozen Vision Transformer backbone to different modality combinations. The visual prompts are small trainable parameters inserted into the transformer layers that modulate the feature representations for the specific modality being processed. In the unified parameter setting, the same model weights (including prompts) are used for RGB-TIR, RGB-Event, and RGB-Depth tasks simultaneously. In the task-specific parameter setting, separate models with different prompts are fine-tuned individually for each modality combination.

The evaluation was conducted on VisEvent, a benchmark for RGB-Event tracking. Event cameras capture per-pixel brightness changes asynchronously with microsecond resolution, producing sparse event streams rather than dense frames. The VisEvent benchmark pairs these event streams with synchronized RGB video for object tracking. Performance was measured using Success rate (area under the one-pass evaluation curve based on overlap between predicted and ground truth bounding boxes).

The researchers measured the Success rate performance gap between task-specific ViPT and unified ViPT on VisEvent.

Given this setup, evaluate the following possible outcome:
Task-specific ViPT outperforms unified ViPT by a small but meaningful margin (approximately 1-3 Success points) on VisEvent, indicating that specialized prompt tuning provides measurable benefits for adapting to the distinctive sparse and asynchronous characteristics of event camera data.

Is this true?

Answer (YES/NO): YES